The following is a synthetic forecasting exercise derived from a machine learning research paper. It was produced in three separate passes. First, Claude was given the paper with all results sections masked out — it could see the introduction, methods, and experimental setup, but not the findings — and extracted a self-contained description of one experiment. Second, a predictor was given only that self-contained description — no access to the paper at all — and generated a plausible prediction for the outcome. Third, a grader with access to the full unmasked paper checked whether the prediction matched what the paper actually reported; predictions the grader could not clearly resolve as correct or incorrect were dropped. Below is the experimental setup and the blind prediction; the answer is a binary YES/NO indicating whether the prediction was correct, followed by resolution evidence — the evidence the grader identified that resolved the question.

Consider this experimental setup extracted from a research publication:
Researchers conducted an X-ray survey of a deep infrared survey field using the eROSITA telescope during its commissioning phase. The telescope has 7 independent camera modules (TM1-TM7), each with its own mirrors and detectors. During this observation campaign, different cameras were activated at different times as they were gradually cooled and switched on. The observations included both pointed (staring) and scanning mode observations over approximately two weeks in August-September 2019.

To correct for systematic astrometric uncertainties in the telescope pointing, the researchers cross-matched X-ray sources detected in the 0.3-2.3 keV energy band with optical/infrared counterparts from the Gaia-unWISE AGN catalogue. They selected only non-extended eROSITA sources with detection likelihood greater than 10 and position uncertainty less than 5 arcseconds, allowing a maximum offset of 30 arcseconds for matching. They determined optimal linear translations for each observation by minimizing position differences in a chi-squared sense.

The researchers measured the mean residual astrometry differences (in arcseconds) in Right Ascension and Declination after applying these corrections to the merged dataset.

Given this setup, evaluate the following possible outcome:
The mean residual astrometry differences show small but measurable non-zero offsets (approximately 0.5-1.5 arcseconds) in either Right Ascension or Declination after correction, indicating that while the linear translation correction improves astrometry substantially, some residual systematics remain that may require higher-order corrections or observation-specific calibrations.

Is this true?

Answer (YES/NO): NO